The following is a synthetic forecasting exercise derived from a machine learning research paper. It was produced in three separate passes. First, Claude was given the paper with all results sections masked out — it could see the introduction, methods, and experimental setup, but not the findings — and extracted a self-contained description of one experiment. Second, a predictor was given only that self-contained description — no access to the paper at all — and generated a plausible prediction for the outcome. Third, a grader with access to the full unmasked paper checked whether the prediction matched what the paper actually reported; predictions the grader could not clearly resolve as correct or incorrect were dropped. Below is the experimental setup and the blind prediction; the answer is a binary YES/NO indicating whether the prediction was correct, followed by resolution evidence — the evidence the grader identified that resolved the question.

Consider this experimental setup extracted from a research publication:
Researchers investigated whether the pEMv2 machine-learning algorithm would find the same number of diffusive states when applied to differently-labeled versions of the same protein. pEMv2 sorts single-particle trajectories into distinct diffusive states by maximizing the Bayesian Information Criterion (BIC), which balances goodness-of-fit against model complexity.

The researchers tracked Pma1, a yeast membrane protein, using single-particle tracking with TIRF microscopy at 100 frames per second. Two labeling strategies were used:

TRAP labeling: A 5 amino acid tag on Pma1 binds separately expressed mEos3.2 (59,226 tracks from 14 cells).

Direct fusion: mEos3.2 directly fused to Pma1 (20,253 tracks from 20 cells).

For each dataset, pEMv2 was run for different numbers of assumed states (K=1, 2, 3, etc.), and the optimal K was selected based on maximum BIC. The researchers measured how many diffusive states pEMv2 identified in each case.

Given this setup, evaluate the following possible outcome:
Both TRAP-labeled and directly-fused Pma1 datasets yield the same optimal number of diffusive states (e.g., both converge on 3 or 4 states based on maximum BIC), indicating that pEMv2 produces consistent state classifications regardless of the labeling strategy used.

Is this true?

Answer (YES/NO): NO